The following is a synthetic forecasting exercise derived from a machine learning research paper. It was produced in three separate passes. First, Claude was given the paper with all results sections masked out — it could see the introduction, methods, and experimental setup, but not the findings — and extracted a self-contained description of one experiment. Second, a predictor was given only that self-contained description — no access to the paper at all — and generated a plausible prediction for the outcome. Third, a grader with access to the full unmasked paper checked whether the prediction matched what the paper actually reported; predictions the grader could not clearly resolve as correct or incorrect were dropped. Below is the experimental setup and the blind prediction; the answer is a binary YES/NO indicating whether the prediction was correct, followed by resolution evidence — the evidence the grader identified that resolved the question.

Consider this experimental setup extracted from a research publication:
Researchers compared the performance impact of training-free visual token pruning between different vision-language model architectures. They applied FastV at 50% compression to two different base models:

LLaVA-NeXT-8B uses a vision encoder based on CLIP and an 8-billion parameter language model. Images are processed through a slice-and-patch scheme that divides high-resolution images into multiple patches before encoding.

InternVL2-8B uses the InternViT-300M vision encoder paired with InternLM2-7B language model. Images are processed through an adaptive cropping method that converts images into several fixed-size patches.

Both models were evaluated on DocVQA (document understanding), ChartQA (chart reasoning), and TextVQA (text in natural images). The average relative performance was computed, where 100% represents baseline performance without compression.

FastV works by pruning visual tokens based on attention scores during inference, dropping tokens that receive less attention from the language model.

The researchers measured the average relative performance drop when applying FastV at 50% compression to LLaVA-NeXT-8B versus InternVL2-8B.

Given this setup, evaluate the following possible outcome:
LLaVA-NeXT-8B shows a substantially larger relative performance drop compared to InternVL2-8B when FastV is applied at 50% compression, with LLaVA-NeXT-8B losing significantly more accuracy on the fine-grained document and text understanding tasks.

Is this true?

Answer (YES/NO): NO